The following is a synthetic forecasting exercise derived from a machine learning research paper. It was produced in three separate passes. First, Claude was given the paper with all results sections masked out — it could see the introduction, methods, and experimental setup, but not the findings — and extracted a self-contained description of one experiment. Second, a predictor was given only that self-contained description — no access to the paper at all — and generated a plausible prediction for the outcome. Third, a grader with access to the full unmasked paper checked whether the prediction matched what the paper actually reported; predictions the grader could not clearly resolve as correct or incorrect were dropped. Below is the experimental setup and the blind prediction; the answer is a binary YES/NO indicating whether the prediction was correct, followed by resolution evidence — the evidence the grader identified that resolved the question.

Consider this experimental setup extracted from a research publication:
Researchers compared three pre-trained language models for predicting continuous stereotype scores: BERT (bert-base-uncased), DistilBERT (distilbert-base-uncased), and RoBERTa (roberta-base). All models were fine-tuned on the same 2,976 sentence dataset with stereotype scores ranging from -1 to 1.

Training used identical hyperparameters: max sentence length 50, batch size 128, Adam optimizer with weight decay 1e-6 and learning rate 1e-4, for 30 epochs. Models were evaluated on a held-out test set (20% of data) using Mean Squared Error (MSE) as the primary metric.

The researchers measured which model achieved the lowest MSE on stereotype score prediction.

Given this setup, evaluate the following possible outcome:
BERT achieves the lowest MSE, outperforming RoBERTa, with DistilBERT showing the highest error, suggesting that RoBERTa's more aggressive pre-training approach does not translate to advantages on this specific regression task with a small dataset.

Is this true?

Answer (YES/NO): NO